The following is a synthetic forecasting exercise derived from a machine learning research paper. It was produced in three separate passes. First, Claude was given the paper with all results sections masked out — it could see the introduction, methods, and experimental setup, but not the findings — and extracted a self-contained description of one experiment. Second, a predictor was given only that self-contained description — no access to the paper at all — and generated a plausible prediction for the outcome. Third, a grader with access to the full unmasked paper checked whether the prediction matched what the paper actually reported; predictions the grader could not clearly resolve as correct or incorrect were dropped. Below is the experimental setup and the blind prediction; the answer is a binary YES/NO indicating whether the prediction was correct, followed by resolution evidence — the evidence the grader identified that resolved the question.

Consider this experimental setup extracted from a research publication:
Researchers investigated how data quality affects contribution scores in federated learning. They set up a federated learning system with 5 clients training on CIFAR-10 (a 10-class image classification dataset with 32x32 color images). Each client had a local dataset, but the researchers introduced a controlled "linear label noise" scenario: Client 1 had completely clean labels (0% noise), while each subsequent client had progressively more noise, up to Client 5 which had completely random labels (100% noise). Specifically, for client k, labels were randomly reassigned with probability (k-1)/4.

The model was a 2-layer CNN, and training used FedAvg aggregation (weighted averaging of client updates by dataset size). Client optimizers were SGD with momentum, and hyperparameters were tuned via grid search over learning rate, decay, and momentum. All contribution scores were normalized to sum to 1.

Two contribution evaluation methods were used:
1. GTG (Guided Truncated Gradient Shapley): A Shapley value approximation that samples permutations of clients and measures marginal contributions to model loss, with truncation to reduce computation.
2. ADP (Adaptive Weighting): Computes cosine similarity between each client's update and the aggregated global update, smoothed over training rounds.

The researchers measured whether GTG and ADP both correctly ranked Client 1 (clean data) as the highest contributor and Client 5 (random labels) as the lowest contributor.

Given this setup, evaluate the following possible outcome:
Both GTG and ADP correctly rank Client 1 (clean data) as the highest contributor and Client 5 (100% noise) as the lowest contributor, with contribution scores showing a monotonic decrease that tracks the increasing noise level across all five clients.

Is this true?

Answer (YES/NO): NO